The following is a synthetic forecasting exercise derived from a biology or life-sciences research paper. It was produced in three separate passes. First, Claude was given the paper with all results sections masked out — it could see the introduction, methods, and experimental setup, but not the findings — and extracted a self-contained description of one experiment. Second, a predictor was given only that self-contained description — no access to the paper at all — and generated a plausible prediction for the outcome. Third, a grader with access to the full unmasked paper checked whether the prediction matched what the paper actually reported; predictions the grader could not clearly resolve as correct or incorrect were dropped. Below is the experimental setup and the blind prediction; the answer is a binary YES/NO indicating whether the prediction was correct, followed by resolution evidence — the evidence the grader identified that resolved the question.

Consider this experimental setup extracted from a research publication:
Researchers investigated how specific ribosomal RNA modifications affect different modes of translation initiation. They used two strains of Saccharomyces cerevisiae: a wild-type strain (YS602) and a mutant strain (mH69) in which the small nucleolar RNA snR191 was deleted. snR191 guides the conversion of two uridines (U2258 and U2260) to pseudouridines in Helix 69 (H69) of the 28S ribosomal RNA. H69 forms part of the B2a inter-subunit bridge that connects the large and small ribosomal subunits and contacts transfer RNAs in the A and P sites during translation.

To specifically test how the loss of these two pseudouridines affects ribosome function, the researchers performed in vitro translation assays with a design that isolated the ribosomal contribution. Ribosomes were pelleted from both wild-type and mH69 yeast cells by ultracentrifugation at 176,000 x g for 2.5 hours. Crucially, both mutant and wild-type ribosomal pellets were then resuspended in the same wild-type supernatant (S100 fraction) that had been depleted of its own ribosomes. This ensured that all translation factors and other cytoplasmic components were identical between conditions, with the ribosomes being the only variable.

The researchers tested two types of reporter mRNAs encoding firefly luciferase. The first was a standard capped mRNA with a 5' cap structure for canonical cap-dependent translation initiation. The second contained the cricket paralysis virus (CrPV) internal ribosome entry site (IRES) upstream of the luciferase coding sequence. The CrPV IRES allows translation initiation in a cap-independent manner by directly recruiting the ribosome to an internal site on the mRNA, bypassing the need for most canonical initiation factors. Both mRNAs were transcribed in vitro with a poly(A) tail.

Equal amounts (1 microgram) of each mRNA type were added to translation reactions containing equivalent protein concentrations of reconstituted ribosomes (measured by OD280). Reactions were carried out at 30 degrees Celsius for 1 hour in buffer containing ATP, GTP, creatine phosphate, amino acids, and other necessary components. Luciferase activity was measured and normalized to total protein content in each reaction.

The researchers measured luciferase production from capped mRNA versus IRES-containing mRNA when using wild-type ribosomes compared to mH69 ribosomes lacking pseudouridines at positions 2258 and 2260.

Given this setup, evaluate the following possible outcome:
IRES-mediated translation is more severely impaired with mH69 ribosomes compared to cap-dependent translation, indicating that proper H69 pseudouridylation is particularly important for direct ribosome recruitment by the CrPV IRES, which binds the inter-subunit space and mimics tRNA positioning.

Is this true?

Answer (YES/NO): YES